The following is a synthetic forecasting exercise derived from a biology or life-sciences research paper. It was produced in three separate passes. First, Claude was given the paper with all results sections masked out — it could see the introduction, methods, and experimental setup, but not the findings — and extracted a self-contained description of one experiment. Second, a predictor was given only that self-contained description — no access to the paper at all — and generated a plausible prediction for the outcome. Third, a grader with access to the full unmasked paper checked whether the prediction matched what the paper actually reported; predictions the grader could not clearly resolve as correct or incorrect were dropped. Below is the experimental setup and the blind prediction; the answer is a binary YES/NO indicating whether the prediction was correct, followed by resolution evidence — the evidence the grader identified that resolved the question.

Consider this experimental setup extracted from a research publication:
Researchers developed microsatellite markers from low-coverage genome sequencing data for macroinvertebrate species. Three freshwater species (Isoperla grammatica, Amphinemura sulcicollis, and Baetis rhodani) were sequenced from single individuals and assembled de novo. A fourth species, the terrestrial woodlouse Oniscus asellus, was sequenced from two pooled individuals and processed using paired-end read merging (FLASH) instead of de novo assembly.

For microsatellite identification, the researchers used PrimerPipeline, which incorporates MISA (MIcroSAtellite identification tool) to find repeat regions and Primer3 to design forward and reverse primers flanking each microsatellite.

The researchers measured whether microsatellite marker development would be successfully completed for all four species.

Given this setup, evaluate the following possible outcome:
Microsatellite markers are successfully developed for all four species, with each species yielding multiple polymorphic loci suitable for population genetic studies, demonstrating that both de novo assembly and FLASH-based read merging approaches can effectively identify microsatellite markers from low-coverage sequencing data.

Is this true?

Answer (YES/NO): NO